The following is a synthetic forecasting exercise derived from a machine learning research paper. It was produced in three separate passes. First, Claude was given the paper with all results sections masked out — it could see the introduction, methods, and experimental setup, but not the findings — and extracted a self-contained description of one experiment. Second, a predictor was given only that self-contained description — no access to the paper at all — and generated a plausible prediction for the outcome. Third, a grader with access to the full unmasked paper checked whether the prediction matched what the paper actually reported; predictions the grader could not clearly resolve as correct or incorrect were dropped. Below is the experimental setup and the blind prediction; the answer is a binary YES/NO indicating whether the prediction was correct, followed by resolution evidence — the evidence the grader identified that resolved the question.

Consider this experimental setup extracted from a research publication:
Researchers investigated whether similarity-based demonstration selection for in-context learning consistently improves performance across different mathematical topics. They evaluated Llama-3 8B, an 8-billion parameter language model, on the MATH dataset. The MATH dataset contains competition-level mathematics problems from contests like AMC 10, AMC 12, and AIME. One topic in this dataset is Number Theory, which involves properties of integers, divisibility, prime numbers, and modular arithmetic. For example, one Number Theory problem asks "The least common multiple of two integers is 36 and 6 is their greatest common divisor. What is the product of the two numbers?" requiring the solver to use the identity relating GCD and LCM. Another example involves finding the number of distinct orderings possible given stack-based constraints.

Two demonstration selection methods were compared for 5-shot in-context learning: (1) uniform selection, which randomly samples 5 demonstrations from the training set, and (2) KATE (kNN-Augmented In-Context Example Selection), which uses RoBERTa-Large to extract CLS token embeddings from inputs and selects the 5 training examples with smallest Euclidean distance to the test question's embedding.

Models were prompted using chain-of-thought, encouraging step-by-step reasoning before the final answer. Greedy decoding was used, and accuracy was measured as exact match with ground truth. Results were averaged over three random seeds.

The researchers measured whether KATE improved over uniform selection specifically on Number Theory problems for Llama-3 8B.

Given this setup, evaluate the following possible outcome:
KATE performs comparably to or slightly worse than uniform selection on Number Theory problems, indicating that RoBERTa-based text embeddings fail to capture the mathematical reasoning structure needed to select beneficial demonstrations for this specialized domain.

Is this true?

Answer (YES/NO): YES